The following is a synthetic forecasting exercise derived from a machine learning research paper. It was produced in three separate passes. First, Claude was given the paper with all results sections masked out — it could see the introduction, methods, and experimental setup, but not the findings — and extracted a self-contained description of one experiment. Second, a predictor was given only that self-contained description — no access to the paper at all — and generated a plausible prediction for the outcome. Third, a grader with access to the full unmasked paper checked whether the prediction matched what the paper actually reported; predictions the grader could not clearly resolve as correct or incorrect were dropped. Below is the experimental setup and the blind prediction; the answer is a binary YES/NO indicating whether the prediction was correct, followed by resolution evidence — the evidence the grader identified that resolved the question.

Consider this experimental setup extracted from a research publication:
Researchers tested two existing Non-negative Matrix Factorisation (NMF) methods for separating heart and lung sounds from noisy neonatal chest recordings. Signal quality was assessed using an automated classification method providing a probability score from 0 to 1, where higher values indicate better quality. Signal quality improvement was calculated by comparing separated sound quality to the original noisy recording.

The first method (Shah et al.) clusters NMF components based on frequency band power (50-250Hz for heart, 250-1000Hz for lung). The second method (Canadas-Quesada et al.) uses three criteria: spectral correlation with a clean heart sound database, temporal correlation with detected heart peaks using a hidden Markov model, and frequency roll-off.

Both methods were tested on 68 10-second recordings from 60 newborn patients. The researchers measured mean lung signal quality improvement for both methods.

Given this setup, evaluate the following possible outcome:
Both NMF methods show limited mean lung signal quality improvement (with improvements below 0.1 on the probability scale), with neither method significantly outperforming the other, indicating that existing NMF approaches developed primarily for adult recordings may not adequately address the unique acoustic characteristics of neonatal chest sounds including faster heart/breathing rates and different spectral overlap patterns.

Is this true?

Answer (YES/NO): NO